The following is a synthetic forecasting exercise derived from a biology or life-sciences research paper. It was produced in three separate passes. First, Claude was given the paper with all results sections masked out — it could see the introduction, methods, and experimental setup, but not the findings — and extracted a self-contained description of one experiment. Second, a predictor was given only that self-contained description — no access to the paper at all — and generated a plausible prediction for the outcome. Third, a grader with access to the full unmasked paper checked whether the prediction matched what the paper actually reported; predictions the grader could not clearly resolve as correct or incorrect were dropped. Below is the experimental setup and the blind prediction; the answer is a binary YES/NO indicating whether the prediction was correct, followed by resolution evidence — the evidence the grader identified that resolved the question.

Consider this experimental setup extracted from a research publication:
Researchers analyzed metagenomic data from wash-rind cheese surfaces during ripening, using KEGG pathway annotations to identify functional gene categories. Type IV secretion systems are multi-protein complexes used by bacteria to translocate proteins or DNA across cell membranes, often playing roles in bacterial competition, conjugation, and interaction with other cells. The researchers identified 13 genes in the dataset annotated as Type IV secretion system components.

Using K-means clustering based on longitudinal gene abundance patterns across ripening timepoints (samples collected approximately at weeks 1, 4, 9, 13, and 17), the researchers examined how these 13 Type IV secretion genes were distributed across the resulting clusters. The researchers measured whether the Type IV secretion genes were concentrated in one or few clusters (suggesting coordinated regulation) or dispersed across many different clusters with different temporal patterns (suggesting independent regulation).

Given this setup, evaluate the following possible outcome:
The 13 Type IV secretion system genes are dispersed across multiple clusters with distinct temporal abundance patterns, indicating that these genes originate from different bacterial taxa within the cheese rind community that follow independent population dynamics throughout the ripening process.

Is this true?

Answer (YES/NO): NO